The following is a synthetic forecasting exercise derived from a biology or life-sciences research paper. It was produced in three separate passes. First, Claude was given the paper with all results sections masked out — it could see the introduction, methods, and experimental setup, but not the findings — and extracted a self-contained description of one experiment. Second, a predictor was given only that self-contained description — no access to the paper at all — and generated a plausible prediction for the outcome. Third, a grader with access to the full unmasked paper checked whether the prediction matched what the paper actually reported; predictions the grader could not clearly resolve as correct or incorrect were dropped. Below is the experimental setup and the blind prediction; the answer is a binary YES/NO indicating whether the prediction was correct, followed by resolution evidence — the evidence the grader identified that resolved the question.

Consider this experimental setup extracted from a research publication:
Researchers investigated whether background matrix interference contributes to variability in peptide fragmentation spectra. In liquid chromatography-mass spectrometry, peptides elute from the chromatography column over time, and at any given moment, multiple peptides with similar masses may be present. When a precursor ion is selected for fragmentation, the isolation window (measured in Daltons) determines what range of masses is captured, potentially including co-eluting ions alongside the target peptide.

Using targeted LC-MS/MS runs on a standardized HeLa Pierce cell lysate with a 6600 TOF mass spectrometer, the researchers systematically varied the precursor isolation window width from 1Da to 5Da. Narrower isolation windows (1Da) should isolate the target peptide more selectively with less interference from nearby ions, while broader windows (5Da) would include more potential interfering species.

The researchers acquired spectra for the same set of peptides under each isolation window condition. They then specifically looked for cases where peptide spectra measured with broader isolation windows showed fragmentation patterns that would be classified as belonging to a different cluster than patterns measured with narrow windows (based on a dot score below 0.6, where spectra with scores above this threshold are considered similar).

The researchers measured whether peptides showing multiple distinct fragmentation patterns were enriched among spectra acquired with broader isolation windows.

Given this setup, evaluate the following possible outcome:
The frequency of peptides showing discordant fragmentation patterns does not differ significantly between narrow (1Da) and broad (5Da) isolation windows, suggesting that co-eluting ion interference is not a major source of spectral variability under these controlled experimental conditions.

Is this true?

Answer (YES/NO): NO